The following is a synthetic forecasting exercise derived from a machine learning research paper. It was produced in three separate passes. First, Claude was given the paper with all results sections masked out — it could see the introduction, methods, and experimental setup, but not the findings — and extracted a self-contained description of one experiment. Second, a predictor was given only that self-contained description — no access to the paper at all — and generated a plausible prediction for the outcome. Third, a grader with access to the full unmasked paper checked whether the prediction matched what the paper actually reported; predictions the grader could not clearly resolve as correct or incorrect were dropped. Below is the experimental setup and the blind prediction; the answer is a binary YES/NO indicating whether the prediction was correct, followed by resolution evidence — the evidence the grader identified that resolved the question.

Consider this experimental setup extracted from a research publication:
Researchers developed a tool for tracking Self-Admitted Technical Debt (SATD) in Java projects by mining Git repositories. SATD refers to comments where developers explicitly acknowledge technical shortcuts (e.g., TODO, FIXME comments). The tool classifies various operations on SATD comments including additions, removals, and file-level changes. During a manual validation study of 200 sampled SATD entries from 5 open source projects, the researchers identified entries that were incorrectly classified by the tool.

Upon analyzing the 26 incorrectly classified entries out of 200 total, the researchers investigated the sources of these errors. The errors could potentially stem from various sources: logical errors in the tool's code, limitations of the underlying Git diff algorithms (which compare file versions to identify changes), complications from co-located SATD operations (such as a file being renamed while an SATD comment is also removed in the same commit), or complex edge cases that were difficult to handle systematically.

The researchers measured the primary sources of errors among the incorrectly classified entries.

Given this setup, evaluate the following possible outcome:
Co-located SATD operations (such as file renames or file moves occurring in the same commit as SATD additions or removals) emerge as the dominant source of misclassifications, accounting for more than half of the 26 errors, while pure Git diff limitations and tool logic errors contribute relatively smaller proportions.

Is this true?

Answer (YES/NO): NO